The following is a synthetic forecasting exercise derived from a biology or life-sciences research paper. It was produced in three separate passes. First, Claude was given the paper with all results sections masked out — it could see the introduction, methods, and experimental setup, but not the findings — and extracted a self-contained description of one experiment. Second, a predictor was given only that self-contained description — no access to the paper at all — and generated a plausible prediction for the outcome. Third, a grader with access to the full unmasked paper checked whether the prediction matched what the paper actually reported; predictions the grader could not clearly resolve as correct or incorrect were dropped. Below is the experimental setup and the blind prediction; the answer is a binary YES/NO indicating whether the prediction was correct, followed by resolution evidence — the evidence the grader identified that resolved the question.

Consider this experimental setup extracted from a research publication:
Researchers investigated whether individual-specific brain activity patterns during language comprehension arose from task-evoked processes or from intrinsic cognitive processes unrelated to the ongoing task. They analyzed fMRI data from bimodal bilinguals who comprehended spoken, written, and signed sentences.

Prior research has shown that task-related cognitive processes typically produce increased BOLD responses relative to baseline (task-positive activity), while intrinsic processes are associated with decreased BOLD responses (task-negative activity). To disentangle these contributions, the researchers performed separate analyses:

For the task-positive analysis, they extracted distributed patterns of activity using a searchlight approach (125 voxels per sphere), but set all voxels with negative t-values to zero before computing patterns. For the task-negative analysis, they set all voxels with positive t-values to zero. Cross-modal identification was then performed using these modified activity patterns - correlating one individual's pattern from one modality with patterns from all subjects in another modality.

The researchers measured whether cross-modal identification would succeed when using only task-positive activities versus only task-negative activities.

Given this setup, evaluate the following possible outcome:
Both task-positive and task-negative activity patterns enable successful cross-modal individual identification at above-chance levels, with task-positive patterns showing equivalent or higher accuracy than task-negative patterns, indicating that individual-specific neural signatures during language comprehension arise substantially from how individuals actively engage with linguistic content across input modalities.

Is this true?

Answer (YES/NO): NO